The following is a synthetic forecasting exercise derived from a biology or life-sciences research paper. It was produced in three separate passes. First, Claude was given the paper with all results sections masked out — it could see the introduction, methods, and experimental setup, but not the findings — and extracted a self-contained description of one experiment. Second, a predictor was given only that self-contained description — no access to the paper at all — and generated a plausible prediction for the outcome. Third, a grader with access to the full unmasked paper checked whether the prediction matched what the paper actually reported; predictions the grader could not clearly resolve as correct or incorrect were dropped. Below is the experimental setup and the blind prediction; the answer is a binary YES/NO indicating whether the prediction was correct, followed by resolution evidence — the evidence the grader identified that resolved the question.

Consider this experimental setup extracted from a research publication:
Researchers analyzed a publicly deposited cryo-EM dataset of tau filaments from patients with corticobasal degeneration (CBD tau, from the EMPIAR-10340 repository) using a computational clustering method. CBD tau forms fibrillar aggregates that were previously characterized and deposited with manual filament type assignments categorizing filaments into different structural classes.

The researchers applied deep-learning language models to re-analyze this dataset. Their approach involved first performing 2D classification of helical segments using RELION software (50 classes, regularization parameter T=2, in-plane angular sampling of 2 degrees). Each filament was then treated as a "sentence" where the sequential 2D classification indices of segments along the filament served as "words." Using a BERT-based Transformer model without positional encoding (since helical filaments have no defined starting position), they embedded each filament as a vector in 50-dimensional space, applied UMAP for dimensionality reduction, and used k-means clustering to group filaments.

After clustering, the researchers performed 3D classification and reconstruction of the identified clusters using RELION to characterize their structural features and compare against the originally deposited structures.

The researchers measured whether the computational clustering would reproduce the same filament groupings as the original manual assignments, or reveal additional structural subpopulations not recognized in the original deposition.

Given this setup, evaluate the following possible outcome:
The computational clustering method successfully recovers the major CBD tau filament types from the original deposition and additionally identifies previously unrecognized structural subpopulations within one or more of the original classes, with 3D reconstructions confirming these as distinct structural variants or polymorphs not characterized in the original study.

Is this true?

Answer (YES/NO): YES